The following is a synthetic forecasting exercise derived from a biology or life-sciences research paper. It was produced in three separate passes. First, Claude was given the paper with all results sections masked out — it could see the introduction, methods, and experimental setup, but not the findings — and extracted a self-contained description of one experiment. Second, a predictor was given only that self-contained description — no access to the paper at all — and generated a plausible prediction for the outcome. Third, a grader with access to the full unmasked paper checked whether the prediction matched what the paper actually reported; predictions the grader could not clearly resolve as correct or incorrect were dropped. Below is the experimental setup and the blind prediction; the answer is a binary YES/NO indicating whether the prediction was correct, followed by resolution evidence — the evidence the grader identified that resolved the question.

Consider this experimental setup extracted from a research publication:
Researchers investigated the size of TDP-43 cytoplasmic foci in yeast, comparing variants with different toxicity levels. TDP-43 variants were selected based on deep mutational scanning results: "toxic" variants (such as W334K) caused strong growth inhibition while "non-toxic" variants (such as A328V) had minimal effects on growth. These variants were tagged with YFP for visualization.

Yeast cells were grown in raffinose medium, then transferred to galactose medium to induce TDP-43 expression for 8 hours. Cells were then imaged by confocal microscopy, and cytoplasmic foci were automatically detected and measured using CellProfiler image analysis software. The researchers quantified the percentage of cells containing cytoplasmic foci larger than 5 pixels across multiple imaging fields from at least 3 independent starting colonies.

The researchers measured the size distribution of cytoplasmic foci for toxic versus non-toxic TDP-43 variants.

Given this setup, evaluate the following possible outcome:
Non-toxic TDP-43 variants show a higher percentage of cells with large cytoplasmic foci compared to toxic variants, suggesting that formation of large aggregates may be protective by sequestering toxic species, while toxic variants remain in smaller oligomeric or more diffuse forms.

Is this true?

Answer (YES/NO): YES